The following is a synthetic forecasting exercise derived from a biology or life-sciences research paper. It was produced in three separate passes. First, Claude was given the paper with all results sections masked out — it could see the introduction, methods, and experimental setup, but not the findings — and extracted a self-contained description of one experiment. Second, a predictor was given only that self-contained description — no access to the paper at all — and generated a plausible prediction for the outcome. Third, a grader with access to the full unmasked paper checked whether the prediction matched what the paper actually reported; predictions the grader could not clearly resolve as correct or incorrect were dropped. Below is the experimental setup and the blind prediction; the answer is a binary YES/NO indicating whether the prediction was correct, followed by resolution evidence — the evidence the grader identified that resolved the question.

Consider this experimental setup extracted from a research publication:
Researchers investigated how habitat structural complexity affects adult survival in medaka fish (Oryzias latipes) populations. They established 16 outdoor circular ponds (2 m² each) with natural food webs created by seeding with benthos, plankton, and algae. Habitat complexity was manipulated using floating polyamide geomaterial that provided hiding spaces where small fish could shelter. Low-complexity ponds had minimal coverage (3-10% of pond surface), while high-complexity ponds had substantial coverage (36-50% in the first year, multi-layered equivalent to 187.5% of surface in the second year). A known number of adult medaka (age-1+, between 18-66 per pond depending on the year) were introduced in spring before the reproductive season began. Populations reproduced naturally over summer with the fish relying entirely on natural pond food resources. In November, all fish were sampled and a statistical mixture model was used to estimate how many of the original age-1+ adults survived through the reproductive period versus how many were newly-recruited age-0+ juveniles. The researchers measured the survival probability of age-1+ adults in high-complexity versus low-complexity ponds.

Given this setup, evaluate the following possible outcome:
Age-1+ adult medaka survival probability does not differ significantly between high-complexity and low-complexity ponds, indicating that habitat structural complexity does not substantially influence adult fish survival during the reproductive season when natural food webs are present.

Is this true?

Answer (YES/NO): NO